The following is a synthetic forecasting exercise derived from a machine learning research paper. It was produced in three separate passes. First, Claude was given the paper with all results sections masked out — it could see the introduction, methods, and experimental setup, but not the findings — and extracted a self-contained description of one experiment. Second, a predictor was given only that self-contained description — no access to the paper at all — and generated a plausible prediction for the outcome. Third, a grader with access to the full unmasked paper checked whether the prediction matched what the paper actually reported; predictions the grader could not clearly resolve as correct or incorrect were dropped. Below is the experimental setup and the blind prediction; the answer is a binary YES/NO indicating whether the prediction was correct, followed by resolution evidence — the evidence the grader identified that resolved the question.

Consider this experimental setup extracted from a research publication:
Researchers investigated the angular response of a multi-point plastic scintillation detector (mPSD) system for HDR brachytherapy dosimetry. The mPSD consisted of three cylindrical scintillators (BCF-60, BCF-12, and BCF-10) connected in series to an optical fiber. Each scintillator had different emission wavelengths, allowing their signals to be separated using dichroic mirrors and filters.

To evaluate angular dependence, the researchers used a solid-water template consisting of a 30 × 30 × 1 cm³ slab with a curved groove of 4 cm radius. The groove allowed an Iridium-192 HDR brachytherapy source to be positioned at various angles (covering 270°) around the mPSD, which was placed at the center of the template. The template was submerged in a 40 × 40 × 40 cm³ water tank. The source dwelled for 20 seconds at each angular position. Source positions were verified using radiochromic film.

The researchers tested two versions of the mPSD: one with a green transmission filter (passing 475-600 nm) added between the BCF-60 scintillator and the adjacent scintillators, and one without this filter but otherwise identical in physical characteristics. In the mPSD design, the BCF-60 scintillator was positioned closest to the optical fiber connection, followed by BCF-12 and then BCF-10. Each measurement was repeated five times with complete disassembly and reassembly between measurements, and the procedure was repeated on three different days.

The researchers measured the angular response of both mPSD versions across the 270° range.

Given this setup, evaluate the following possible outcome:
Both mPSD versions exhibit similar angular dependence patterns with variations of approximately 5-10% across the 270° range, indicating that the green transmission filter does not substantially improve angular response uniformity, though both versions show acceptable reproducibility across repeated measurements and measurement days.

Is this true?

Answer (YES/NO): NO